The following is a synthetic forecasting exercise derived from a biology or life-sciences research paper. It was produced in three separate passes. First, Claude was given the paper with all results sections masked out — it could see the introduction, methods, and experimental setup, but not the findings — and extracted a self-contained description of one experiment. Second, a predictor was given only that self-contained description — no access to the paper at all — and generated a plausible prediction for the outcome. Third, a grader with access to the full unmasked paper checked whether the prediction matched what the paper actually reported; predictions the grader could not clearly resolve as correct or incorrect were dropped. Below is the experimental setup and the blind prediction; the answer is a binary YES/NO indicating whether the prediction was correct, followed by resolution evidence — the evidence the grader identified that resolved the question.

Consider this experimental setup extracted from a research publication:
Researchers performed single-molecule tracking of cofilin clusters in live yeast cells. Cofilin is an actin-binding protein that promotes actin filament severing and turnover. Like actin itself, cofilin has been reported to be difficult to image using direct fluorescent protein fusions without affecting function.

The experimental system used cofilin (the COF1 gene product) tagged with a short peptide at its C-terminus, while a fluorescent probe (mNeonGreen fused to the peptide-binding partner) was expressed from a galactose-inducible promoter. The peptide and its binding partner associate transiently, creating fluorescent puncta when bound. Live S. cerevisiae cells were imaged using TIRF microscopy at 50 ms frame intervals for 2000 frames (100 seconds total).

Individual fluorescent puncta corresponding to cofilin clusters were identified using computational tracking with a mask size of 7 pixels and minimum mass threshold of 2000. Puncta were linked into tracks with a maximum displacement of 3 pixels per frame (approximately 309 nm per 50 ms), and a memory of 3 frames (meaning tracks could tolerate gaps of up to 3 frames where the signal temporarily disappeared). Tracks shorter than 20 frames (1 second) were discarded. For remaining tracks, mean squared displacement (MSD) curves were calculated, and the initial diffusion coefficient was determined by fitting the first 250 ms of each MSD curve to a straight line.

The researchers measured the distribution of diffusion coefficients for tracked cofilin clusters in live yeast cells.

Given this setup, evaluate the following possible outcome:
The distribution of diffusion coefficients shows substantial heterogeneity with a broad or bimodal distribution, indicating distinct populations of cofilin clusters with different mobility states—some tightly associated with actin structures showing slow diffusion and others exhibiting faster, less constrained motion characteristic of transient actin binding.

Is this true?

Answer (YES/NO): YES